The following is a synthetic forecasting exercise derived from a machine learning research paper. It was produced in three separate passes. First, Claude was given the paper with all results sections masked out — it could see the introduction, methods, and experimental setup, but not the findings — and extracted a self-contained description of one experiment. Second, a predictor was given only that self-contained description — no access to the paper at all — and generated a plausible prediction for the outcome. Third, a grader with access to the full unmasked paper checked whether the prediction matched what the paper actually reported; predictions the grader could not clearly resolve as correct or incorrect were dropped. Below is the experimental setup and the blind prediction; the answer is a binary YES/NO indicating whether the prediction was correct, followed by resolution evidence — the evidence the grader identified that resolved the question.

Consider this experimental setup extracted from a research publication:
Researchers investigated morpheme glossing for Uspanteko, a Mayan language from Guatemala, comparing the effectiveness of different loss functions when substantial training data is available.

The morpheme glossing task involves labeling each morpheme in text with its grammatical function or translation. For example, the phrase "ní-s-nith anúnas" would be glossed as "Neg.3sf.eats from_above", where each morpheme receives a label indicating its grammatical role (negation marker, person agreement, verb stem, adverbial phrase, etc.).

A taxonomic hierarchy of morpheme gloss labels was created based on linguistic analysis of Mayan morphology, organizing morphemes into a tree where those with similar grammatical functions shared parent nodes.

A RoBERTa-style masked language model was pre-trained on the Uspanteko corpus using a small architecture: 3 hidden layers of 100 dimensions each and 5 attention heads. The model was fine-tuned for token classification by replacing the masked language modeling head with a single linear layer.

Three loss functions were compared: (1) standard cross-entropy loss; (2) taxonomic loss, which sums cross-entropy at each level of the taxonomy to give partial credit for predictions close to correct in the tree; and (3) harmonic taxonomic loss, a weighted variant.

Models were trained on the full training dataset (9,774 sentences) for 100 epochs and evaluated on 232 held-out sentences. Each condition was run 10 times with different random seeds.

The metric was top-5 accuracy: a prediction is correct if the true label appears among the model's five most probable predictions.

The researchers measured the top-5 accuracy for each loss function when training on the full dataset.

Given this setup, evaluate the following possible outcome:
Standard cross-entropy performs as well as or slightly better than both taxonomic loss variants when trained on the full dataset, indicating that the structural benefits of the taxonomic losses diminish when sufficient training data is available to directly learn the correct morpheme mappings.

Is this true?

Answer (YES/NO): YES